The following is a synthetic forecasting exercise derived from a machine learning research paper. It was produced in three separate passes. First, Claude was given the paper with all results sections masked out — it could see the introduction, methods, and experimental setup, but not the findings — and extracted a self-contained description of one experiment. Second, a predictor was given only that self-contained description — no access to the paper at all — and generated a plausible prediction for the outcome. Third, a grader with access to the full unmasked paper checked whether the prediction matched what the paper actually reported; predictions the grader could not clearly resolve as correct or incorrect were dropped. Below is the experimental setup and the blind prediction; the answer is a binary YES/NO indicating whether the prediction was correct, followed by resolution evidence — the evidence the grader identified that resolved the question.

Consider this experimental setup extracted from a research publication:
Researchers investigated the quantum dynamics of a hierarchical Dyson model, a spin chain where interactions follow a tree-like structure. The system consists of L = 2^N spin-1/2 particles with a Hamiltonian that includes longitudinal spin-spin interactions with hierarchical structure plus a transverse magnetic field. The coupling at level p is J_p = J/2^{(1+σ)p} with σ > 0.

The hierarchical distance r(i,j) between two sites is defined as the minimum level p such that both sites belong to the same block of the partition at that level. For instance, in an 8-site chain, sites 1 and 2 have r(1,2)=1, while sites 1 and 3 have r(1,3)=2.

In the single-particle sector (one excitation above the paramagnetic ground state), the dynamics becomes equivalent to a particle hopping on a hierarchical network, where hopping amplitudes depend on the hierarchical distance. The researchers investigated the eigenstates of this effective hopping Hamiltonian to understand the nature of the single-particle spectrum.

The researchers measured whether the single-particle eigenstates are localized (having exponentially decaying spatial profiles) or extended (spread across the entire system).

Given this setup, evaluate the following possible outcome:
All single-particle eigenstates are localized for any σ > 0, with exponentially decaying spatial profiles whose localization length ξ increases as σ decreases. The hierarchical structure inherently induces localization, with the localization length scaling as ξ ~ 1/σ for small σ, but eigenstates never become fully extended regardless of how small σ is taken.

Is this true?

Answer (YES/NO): NO